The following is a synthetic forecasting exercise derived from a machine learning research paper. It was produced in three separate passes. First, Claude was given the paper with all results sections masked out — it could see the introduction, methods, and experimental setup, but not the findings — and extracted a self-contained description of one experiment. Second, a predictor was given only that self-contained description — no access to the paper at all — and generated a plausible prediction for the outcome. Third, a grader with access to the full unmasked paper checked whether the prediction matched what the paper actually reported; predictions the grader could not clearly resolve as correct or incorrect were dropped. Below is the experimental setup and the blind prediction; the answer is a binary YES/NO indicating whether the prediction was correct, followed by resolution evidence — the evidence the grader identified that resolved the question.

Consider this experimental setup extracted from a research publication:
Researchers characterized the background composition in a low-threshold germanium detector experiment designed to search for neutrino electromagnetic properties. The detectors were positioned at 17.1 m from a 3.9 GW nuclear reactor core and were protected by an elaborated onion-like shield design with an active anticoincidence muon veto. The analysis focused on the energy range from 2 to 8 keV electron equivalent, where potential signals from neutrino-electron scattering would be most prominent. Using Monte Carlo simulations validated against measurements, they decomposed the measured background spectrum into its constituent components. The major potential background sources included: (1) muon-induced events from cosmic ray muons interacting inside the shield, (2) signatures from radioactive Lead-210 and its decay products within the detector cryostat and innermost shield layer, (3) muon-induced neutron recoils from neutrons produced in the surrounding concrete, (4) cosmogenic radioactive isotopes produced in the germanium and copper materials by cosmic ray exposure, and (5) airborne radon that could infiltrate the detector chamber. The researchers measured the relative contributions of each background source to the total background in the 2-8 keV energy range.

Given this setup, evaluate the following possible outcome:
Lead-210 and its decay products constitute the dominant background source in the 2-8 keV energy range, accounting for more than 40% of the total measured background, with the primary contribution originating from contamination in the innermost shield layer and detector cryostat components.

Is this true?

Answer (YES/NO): NO